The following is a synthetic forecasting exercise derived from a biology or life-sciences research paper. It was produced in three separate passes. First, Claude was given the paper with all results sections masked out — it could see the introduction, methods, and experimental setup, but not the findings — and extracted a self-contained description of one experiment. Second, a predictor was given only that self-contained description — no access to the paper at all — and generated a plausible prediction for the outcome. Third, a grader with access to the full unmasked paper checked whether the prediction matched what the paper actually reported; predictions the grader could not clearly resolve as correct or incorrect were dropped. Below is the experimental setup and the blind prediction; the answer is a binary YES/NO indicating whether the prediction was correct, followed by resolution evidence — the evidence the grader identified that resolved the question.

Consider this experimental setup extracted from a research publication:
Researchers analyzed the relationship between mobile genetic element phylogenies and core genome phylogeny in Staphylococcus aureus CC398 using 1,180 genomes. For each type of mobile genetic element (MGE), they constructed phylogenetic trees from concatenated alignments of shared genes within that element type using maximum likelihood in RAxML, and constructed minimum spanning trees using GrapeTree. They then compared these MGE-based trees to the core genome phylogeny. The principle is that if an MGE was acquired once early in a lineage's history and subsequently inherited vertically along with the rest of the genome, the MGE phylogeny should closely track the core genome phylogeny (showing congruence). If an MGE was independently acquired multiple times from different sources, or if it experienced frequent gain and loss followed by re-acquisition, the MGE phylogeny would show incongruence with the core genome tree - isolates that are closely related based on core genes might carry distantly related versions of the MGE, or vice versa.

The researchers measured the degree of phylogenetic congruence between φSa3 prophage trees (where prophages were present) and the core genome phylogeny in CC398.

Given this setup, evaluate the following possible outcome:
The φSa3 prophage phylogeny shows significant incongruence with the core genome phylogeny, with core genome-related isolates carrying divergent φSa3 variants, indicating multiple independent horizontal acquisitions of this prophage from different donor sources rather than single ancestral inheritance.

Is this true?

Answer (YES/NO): YES